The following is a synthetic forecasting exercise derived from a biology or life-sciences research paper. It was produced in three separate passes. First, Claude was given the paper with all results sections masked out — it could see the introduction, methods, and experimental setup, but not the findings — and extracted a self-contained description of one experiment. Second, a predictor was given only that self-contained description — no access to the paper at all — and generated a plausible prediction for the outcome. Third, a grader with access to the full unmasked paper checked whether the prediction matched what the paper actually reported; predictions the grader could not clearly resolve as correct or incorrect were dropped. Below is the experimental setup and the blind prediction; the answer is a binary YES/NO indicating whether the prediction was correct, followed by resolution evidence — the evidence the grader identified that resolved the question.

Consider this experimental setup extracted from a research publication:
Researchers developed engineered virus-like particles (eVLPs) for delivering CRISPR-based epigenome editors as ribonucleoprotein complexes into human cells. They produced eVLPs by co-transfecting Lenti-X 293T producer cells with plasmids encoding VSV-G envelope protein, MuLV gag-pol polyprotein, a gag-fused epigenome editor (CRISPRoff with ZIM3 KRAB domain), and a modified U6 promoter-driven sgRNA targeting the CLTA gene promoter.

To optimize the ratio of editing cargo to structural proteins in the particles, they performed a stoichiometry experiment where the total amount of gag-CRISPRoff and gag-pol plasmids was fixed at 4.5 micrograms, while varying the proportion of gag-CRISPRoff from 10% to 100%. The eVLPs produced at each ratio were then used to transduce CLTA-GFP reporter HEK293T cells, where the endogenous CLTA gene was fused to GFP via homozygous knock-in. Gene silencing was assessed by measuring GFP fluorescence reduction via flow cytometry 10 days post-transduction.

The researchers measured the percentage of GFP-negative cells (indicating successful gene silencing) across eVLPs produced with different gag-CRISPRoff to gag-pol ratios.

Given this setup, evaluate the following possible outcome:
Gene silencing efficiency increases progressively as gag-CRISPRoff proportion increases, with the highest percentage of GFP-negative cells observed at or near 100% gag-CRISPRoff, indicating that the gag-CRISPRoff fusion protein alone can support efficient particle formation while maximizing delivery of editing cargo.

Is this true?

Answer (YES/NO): NO